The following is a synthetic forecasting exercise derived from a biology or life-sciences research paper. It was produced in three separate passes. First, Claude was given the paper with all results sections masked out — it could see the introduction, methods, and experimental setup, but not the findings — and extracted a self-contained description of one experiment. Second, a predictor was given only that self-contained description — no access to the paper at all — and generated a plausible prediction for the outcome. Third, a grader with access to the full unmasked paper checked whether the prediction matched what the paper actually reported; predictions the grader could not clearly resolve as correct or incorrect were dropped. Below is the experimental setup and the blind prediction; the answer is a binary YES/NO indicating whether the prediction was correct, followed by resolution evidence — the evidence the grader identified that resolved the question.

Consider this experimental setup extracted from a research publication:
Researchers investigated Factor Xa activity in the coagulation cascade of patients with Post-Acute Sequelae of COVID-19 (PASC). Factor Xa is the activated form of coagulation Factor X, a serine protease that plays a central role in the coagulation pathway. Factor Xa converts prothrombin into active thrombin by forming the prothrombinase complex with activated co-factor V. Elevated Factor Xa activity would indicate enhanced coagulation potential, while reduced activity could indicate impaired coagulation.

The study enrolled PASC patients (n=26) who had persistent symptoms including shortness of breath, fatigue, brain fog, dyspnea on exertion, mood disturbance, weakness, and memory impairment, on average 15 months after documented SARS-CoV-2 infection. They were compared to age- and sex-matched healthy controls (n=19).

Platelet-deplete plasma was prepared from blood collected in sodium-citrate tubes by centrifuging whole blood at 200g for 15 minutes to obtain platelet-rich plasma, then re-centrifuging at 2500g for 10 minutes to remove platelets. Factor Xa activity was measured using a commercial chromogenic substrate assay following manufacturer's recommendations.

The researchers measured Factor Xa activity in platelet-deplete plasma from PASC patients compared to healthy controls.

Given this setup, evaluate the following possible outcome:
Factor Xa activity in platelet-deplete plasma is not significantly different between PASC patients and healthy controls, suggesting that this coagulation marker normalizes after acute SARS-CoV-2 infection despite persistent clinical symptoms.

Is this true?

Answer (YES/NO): NO